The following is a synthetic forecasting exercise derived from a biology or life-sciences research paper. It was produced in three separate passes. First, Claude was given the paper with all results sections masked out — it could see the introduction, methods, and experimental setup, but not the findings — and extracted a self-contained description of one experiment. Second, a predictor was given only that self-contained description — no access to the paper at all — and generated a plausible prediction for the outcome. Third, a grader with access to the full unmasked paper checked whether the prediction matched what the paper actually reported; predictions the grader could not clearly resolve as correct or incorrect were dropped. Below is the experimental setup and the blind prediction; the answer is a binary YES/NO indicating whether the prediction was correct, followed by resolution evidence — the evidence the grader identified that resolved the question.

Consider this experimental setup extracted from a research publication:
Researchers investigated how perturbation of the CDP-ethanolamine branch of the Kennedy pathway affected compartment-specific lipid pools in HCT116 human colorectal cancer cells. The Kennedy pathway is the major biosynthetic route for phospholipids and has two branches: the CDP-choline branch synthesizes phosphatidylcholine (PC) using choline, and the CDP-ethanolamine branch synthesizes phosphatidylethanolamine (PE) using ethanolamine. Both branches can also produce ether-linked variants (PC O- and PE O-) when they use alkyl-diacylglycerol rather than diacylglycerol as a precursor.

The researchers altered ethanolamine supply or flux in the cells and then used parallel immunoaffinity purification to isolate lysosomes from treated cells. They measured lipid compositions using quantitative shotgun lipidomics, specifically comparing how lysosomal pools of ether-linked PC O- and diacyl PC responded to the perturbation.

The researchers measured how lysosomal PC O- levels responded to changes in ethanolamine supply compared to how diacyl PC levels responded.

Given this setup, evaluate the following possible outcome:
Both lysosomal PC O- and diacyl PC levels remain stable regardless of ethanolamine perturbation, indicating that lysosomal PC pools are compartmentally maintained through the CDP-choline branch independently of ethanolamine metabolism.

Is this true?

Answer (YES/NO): NO